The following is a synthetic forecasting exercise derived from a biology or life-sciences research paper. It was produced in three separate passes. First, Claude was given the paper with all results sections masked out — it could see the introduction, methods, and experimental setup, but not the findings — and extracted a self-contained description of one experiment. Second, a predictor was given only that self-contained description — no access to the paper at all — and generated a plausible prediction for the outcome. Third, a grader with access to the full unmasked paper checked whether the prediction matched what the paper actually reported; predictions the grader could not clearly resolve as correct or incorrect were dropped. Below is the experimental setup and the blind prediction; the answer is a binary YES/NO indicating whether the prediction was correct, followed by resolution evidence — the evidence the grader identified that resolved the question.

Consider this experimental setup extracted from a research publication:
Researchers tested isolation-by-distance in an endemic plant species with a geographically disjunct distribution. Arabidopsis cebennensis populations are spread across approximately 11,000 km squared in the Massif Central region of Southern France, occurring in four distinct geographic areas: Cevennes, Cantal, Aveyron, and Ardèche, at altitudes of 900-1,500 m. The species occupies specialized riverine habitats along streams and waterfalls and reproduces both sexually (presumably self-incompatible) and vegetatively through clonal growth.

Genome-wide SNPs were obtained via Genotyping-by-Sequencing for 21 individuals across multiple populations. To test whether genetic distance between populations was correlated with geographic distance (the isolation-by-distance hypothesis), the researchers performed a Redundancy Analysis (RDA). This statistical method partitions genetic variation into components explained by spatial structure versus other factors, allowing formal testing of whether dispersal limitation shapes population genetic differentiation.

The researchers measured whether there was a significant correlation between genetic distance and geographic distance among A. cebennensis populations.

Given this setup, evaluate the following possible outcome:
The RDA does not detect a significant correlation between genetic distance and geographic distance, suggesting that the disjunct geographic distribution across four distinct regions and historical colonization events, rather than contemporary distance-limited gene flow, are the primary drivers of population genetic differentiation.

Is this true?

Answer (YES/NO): YES